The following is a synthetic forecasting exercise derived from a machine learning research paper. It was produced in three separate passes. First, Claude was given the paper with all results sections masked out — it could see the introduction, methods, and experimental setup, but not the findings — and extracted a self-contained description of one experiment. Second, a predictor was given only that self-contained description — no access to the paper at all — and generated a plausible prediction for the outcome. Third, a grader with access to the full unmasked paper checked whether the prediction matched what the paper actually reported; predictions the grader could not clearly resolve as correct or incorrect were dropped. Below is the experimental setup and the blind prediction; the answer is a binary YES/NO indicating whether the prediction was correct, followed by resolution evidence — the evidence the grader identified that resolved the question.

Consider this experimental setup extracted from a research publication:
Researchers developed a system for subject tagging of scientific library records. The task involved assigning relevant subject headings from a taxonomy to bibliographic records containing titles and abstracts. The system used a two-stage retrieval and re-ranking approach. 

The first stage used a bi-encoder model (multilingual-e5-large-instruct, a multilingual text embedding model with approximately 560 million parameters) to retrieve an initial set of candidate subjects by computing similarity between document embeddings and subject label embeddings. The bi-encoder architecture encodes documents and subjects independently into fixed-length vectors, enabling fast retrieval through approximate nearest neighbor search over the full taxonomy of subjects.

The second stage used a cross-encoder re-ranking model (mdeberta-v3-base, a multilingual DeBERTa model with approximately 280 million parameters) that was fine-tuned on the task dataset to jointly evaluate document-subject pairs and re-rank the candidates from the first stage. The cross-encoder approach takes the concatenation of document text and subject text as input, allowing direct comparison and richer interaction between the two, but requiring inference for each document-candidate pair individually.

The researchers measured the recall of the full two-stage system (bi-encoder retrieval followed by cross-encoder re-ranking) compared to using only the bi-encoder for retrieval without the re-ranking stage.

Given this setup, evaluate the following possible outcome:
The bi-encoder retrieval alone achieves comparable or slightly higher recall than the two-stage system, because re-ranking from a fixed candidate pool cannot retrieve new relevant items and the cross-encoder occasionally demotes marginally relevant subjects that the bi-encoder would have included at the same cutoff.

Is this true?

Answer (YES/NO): NO